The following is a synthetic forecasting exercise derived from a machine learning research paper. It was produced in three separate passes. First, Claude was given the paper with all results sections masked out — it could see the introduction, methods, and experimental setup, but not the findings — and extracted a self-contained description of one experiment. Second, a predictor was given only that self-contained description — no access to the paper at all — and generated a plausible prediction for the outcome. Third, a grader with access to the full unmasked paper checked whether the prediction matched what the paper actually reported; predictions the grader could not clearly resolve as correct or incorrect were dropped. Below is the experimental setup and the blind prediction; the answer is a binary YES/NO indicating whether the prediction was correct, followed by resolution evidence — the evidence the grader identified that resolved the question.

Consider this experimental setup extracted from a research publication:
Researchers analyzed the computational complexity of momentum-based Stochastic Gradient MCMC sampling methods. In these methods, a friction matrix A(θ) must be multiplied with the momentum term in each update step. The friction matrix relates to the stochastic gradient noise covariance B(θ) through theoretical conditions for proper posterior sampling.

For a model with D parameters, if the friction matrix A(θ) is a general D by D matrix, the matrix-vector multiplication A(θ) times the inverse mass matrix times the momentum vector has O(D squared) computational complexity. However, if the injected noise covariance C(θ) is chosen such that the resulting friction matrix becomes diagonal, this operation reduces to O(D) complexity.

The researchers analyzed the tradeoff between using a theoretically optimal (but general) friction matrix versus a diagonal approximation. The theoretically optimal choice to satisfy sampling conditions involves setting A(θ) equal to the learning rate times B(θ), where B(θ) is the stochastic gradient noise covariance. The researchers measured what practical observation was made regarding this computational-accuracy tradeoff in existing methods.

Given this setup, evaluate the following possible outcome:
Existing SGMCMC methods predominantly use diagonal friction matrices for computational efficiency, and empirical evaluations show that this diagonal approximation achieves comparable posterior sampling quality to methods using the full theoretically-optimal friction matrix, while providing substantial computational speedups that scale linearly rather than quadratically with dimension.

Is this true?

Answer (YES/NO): NO